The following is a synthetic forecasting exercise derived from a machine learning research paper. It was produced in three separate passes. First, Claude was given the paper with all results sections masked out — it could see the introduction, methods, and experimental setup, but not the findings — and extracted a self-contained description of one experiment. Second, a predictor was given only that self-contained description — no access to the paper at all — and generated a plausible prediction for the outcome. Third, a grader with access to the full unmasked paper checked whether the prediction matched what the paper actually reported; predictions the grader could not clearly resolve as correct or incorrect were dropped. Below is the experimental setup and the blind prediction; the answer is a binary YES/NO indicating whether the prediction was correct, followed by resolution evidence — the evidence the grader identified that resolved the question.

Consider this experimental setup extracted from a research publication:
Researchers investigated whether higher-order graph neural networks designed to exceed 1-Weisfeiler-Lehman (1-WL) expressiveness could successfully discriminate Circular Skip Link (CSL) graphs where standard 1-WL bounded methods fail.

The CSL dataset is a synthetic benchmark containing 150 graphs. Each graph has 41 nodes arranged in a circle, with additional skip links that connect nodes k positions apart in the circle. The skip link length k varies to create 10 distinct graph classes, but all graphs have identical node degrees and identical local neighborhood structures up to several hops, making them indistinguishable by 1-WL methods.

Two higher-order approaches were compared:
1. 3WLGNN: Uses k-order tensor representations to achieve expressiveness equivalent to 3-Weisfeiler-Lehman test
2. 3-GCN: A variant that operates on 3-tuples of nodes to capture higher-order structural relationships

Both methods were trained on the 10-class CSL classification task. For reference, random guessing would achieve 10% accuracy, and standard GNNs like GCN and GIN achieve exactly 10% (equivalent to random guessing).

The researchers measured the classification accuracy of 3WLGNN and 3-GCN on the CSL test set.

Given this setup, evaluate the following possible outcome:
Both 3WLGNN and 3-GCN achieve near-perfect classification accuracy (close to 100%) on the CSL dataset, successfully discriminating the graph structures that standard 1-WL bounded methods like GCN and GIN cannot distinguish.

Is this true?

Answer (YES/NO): YES